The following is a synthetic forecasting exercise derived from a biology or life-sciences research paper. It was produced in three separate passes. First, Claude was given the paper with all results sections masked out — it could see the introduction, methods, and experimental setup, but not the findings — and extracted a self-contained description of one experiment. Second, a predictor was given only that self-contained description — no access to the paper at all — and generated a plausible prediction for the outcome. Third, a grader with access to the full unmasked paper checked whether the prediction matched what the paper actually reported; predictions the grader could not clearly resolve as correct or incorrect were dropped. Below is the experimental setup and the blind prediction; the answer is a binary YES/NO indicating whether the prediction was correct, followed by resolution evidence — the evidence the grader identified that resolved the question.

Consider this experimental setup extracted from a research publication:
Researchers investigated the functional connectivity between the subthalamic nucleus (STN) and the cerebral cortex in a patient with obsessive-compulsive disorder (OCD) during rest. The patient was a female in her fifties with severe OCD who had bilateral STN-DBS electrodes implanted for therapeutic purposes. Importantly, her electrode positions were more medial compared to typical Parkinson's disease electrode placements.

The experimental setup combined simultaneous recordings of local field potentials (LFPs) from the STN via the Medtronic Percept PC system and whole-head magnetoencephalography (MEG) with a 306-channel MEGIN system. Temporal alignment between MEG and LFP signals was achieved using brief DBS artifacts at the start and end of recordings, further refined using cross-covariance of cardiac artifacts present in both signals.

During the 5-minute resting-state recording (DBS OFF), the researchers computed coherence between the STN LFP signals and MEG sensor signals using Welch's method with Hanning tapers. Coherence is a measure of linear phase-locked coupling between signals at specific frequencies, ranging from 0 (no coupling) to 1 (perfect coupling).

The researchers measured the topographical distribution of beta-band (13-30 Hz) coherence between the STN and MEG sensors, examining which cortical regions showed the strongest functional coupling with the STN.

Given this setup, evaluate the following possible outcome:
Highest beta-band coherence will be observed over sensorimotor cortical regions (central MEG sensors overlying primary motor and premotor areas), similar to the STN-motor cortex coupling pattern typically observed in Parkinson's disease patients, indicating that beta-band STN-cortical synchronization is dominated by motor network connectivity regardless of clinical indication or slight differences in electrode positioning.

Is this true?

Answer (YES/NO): YES